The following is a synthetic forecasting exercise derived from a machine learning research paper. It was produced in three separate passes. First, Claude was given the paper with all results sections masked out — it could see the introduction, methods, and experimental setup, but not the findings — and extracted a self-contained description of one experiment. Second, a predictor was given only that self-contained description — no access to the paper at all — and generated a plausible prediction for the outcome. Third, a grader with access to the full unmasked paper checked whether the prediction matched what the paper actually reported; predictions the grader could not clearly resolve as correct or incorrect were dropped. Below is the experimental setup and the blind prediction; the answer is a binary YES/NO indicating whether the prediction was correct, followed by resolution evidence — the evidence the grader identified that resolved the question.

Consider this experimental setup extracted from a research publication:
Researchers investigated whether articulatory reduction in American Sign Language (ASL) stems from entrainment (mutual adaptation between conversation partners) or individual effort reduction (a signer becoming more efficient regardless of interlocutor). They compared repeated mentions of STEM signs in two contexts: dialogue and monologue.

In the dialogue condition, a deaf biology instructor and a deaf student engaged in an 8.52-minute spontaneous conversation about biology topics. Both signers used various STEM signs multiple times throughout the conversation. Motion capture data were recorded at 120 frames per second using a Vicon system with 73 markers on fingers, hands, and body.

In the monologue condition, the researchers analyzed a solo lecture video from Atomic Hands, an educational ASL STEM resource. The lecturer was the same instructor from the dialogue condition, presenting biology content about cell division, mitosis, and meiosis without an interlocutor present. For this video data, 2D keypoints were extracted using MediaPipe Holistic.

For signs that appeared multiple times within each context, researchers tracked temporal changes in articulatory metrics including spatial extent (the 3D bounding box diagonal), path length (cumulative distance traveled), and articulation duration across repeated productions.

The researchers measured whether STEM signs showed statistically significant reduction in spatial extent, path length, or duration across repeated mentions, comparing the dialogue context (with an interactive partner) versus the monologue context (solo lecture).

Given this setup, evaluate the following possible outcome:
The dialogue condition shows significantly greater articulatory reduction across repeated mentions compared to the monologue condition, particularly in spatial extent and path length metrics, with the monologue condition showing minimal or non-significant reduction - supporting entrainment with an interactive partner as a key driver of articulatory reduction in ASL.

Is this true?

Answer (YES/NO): YES